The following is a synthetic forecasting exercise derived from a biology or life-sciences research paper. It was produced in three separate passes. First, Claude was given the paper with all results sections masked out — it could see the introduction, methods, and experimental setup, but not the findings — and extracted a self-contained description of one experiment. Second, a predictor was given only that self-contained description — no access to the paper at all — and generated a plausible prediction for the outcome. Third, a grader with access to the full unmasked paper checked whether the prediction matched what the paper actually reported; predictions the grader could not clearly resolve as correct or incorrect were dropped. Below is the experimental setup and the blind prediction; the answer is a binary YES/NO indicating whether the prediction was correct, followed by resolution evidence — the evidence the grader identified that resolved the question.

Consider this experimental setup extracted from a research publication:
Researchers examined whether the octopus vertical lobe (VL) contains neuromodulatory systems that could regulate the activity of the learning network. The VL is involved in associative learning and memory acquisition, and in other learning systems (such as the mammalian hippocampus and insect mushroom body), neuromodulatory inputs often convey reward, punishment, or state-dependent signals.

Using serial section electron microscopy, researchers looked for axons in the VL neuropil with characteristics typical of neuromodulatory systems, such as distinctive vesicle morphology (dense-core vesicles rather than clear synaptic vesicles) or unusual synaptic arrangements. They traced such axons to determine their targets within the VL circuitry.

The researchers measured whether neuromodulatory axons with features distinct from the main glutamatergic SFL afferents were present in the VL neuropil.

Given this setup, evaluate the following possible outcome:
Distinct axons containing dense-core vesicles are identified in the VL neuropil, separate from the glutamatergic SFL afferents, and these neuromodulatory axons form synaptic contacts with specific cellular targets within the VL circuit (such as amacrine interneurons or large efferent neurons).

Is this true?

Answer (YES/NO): YES